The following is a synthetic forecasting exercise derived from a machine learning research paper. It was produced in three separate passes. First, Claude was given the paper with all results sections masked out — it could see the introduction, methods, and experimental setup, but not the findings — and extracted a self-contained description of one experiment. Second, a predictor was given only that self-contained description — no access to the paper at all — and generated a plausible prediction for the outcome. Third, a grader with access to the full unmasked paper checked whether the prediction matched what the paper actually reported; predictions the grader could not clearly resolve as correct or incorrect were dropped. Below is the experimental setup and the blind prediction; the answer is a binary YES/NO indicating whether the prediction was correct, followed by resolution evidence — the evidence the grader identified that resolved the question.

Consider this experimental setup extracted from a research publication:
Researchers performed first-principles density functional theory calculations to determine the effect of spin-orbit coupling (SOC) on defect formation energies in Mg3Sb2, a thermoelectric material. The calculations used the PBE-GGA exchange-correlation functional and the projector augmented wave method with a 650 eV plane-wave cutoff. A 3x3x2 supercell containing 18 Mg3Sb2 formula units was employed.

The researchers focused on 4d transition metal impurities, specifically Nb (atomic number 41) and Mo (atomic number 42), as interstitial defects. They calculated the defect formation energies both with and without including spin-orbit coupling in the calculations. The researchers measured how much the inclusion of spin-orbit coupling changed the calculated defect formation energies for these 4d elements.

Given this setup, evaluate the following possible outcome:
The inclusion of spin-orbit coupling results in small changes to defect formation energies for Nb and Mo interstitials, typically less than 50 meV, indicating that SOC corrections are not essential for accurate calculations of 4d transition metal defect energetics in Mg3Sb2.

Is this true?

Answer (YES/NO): YES